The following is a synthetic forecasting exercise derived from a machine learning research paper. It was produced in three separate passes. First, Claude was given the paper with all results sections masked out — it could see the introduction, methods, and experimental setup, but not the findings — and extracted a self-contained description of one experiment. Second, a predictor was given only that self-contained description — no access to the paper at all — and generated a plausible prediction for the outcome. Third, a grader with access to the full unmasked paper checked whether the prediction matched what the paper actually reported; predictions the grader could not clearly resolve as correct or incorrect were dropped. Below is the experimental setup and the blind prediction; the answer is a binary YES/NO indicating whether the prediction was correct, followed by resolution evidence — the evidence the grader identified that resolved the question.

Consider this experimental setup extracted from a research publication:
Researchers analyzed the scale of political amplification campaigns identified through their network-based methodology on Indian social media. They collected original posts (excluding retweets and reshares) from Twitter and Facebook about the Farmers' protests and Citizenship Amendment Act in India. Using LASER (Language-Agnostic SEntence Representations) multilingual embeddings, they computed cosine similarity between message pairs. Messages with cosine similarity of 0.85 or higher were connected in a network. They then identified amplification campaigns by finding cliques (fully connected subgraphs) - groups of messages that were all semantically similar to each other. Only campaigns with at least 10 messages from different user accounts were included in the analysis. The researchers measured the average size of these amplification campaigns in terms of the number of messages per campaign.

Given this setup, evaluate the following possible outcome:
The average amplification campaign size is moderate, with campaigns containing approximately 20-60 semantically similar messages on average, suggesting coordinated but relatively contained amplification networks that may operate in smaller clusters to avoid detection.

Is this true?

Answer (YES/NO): YES